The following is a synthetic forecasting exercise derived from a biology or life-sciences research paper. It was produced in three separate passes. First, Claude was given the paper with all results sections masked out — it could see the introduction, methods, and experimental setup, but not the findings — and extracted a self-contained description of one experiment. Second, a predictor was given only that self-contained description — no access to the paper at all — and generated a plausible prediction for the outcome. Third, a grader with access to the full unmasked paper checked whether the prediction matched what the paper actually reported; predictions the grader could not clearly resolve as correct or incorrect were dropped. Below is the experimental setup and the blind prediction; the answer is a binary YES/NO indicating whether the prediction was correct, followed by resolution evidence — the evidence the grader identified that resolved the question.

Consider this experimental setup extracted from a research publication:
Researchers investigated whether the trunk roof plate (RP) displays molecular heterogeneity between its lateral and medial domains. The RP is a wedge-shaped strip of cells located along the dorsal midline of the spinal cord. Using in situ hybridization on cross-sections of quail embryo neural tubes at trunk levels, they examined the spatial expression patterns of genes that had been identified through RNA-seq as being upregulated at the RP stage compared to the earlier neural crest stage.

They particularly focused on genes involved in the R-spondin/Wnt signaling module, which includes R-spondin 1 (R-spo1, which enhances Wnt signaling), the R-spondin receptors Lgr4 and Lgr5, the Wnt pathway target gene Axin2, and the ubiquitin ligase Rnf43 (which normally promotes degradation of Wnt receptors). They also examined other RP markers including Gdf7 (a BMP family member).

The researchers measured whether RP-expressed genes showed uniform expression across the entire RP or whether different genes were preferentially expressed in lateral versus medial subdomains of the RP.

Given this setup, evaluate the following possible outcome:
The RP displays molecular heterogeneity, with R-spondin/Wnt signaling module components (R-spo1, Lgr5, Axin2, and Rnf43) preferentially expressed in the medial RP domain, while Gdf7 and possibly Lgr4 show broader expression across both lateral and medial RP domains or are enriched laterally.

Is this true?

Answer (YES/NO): NO